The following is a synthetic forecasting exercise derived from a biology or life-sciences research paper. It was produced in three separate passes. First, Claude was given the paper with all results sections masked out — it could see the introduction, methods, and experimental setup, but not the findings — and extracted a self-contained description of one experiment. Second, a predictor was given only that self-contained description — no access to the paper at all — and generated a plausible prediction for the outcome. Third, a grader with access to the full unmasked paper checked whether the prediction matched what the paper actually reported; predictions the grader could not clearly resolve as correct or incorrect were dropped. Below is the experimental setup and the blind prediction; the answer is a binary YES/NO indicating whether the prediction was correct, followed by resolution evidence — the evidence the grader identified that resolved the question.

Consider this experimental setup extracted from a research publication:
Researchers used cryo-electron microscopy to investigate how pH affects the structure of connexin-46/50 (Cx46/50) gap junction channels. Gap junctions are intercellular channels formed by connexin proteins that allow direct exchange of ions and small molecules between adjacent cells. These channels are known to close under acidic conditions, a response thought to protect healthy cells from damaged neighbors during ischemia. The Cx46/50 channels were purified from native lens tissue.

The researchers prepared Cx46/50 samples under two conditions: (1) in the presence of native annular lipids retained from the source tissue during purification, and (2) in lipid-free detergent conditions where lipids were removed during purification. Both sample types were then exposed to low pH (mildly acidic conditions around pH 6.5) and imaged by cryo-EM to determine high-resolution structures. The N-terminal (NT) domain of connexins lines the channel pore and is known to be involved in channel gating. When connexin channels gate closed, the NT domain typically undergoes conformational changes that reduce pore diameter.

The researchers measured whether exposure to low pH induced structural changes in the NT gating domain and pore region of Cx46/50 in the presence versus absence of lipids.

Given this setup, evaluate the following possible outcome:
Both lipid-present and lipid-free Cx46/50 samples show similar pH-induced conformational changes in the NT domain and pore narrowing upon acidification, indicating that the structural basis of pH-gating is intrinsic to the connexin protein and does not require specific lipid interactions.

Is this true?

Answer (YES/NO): NO